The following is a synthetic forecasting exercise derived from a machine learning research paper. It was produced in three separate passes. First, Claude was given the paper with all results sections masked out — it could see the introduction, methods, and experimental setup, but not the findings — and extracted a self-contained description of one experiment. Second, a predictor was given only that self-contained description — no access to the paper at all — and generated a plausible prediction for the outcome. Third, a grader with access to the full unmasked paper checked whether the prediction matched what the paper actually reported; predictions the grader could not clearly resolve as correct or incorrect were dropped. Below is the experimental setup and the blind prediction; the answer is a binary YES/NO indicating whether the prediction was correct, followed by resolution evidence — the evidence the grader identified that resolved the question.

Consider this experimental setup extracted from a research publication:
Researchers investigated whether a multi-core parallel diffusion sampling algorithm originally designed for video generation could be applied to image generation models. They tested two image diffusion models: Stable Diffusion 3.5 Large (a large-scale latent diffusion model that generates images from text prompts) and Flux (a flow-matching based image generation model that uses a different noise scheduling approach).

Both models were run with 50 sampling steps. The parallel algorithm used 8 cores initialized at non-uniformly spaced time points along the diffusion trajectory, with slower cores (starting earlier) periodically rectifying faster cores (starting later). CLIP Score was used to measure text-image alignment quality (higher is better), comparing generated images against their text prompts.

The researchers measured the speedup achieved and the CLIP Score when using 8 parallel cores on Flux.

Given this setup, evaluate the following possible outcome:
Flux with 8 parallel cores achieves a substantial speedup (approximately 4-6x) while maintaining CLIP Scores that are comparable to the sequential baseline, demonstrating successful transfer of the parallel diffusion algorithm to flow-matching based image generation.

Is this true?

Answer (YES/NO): NO